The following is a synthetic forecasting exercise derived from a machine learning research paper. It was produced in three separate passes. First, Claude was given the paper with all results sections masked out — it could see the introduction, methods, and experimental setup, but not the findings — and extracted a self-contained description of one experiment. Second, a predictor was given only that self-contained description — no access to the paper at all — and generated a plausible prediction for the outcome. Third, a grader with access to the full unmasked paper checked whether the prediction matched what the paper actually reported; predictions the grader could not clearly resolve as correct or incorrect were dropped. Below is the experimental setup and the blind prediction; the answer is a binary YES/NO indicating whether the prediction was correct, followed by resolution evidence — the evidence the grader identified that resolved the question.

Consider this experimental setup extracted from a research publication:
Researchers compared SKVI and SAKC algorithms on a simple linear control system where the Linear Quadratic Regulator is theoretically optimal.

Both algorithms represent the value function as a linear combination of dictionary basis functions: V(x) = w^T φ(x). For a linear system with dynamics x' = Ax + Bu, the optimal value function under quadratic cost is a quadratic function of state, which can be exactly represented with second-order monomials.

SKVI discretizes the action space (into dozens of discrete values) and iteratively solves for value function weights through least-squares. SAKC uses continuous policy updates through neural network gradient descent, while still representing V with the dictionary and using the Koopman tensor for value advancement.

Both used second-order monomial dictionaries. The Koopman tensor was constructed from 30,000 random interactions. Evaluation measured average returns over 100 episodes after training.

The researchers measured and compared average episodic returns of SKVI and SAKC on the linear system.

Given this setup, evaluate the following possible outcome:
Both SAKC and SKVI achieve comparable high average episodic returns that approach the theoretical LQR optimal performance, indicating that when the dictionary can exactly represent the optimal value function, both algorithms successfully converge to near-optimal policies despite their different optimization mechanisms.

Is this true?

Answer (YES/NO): NO